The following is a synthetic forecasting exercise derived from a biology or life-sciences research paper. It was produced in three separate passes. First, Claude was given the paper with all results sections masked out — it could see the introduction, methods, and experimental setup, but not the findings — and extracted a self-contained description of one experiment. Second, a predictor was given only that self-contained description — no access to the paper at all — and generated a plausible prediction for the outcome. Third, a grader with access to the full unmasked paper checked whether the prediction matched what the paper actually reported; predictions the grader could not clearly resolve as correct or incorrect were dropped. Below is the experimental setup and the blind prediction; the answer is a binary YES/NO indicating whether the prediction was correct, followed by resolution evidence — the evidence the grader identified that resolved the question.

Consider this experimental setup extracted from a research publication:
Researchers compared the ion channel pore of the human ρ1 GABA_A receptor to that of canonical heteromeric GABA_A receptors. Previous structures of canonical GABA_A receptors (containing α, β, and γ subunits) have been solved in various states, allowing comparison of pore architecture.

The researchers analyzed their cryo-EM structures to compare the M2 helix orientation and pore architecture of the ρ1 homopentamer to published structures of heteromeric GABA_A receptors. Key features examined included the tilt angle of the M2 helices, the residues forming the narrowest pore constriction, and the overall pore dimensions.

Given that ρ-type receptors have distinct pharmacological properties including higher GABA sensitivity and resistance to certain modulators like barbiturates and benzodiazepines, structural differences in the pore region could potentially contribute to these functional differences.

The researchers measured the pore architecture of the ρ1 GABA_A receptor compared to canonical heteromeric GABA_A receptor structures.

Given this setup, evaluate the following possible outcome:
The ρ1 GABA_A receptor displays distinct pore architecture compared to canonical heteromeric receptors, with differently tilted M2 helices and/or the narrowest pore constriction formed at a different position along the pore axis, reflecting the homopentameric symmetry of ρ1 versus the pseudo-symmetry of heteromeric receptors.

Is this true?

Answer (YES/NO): NO